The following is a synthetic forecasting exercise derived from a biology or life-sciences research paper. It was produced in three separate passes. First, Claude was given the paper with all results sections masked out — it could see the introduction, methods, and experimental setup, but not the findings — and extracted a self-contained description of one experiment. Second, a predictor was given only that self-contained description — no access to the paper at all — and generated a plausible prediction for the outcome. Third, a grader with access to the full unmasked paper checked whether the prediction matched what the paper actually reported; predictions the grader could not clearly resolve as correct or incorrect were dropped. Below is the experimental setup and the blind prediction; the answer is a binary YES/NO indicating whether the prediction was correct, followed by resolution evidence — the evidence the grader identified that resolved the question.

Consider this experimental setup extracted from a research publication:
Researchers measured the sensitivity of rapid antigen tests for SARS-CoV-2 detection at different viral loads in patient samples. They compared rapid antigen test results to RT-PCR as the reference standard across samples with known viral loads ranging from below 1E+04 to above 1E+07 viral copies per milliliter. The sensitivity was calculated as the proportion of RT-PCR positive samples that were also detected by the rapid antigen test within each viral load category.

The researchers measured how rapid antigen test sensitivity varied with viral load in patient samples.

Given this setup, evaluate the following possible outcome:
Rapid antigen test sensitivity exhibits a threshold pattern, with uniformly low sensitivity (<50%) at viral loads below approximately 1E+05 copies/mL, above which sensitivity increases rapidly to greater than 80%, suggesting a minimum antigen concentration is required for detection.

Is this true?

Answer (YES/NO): NO